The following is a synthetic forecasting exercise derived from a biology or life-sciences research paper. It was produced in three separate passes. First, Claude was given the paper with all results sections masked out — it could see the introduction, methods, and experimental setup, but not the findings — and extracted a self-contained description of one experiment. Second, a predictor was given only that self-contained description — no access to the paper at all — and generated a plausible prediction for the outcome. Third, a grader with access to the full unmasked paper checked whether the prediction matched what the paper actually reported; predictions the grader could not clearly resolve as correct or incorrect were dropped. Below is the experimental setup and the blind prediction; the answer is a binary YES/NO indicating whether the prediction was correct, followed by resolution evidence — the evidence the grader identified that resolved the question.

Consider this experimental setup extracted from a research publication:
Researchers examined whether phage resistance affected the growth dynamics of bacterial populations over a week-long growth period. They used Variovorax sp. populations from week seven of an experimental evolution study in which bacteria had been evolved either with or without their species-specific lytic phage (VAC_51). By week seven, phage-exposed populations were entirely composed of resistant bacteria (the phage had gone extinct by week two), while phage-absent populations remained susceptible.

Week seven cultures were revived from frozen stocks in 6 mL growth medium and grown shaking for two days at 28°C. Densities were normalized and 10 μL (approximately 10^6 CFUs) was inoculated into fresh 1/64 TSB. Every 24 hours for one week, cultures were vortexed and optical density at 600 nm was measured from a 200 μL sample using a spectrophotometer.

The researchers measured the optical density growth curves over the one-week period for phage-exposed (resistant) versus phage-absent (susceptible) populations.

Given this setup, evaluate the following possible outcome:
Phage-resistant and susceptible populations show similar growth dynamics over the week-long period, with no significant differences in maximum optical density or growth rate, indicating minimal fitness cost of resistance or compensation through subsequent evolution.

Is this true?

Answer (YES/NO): NO